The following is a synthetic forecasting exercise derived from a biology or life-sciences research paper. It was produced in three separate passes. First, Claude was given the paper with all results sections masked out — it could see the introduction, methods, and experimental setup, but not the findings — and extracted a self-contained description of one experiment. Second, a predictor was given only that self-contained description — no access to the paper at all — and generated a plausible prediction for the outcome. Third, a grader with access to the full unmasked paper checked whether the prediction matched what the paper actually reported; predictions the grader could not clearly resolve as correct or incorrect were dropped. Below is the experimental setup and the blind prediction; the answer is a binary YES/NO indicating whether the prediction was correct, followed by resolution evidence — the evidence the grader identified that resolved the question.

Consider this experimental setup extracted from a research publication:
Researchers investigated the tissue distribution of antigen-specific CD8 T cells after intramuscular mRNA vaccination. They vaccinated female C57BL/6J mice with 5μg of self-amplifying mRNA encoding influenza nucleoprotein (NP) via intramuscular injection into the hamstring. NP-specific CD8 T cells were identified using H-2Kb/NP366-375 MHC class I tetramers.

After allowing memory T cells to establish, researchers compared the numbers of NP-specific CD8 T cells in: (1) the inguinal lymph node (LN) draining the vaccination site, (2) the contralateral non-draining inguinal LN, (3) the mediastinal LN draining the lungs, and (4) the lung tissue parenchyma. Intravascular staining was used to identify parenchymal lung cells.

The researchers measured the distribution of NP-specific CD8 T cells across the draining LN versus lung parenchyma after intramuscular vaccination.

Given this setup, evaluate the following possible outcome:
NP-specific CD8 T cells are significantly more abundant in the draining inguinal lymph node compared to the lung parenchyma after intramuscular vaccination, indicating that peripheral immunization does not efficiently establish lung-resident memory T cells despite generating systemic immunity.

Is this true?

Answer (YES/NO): NO